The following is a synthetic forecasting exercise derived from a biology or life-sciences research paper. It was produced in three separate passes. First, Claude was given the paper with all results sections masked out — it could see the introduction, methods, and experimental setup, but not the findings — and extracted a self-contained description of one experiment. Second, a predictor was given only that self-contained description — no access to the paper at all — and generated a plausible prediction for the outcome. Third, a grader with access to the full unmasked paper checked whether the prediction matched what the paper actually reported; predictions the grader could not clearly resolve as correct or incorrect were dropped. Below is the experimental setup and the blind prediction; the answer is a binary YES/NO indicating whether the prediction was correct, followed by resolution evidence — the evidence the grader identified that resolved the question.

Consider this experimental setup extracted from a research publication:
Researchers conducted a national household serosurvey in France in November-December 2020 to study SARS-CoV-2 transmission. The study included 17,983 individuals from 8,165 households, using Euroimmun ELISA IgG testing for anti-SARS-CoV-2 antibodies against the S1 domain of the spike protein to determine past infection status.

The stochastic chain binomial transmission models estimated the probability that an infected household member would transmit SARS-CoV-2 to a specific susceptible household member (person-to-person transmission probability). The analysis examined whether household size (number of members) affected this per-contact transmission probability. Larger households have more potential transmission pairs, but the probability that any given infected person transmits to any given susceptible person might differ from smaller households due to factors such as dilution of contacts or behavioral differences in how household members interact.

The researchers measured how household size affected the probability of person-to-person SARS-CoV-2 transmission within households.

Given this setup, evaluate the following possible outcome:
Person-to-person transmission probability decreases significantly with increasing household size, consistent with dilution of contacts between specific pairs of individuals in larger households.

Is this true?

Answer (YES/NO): NO